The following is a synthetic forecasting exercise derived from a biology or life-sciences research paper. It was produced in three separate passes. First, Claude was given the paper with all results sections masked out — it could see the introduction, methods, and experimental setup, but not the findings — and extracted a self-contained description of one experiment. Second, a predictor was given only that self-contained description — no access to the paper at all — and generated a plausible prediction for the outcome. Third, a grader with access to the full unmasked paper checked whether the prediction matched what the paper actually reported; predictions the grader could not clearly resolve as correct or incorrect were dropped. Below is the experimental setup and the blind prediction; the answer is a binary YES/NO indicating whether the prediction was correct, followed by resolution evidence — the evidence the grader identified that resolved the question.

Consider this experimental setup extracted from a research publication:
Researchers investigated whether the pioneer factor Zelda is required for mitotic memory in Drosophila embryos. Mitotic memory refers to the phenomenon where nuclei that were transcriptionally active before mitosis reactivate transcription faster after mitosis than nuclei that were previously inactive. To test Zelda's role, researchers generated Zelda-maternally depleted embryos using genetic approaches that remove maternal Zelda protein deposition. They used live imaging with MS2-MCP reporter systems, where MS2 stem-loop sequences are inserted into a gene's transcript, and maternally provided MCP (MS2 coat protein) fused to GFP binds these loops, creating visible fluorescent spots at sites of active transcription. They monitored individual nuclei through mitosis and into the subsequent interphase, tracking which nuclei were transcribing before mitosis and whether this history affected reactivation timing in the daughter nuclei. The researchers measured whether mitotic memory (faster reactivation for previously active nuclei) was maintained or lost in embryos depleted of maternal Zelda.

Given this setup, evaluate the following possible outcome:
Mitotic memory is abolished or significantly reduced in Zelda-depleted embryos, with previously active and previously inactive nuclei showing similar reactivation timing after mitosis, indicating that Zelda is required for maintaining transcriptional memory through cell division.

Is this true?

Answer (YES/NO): NO